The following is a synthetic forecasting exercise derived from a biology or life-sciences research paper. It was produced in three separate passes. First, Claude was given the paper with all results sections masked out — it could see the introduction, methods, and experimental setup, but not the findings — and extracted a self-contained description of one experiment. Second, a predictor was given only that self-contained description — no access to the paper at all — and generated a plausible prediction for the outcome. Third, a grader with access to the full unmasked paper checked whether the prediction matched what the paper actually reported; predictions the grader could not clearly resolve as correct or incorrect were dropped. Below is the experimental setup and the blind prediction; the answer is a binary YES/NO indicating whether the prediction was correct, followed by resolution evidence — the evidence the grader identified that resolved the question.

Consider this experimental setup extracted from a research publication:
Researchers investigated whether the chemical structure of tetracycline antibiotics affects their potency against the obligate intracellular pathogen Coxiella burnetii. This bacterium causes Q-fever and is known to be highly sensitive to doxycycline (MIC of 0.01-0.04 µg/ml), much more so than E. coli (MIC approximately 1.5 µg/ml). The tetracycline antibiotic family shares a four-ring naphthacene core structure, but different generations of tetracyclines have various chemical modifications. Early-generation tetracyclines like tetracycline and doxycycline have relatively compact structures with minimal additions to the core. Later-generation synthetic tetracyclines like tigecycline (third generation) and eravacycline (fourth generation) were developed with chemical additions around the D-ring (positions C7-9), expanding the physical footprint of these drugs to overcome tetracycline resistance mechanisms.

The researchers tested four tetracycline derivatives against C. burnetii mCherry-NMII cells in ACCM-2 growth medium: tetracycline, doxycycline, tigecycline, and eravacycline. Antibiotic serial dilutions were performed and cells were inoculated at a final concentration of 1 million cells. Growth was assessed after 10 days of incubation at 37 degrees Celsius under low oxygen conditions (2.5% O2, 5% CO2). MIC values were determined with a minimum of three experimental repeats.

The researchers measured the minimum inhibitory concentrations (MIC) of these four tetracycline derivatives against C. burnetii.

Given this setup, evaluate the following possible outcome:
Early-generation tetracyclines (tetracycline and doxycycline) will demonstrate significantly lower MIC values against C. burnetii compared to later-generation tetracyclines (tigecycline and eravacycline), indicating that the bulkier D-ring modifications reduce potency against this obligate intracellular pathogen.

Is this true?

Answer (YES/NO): YES